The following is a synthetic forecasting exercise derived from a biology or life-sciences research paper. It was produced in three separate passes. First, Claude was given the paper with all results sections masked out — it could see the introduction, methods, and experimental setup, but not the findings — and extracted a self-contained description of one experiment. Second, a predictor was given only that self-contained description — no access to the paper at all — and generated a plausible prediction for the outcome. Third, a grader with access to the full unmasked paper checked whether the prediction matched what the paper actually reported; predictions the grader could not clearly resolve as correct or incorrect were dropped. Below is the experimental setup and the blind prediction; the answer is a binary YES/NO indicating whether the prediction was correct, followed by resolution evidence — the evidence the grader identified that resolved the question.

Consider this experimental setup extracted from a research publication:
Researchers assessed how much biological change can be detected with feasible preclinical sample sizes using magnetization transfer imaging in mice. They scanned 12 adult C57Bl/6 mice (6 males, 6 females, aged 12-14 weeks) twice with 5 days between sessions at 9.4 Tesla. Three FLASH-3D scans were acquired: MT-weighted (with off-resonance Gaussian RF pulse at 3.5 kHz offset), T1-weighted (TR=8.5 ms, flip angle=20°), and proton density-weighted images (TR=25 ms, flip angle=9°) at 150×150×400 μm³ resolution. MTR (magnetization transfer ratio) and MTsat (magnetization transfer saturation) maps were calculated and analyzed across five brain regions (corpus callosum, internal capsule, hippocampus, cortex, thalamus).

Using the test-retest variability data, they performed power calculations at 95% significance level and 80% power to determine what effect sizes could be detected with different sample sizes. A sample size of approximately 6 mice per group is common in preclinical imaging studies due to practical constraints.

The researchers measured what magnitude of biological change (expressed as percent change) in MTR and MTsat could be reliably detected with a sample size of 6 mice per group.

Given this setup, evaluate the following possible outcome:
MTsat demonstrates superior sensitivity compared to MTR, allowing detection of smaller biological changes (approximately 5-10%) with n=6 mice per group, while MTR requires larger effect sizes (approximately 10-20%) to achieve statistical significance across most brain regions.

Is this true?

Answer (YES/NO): NO